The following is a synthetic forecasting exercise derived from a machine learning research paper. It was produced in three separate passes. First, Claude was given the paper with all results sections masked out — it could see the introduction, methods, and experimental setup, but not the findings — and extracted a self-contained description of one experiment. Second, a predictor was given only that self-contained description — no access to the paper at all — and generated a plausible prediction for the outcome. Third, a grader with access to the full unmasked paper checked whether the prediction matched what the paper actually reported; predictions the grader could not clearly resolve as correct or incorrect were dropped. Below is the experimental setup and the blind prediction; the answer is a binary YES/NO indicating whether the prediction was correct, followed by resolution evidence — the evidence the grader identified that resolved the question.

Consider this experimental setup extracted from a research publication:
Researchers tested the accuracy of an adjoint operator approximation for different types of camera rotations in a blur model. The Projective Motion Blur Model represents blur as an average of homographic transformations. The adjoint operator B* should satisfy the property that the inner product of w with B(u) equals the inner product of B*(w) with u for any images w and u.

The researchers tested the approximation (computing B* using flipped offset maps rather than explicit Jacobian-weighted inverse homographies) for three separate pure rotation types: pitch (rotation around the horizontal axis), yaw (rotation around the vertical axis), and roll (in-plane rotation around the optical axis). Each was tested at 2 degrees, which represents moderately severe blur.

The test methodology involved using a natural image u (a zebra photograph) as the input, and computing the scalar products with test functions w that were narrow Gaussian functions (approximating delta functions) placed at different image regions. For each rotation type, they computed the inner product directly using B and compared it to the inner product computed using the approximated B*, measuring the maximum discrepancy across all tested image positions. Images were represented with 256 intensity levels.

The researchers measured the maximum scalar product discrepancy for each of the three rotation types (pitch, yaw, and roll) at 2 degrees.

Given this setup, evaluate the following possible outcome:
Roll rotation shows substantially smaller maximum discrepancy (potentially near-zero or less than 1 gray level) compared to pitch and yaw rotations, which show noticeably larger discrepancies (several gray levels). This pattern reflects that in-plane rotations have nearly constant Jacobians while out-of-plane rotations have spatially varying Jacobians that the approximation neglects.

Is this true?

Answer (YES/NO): NO